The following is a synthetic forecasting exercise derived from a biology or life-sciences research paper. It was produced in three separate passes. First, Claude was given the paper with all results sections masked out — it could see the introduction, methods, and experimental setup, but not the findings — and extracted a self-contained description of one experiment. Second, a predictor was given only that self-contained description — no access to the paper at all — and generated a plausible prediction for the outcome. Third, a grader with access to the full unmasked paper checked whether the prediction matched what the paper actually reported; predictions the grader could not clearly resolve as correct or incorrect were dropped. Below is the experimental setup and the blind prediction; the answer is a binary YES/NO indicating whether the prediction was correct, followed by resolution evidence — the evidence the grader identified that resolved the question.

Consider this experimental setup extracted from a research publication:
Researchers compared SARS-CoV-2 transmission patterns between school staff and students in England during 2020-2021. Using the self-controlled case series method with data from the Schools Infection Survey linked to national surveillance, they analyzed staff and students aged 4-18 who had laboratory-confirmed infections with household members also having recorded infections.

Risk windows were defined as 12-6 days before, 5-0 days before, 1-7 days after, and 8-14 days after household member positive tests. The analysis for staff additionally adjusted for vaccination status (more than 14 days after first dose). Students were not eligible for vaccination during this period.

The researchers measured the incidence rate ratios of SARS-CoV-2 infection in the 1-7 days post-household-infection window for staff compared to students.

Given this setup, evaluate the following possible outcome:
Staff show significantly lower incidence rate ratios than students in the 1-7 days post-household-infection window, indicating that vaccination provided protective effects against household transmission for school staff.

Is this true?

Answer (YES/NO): NO